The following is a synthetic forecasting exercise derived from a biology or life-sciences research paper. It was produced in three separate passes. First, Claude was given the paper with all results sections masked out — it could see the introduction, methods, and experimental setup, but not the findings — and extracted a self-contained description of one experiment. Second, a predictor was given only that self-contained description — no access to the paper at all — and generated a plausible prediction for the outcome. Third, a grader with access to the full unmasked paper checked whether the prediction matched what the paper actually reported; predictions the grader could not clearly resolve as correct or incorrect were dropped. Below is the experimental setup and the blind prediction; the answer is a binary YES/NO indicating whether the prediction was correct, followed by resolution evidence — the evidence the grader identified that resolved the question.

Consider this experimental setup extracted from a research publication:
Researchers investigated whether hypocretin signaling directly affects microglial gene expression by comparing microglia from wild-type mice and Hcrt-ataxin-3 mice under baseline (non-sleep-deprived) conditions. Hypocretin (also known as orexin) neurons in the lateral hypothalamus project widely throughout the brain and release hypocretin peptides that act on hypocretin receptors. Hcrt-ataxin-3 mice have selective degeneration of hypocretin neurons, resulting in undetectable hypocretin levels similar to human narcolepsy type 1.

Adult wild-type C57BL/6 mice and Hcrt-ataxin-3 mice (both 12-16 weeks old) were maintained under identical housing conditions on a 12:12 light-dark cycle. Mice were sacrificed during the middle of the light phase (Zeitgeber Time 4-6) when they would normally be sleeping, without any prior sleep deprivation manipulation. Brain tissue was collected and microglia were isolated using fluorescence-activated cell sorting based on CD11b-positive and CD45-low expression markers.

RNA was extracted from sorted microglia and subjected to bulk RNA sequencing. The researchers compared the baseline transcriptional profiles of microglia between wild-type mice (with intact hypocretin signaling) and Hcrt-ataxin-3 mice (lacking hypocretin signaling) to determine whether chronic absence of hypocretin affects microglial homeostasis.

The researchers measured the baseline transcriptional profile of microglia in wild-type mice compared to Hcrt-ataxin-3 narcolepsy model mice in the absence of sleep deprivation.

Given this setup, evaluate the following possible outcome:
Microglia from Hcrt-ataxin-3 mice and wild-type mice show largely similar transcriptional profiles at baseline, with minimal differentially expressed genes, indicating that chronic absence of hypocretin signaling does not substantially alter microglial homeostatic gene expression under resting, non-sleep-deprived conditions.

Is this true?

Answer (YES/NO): YES